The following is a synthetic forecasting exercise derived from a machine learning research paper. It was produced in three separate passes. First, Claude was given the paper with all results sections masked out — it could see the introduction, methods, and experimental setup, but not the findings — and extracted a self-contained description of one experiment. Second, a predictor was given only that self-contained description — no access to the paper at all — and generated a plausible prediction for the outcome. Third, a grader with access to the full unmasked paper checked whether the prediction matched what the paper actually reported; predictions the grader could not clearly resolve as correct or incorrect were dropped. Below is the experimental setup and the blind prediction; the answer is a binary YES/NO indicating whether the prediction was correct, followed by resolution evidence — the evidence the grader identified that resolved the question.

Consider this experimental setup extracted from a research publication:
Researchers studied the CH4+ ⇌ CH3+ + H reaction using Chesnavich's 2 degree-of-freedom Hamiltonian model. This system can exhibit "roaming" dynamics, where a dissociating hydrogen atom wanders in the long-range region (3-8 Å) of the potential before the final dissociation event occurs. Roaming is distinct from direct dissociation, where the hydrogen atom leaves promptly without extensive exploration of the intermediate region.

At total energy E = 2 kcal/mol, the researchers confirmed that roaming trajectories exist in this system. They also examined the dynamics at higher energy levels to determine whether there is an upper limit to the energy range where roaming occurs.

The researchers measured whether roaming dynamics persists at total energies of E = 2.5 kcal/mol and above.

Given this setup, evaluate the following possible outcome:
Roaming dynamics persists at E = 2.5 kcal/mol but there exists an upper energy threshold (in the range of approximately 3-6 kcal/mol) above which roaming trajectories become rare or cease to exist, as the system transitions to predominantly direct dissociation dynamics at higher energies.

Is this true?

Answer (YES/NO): NO